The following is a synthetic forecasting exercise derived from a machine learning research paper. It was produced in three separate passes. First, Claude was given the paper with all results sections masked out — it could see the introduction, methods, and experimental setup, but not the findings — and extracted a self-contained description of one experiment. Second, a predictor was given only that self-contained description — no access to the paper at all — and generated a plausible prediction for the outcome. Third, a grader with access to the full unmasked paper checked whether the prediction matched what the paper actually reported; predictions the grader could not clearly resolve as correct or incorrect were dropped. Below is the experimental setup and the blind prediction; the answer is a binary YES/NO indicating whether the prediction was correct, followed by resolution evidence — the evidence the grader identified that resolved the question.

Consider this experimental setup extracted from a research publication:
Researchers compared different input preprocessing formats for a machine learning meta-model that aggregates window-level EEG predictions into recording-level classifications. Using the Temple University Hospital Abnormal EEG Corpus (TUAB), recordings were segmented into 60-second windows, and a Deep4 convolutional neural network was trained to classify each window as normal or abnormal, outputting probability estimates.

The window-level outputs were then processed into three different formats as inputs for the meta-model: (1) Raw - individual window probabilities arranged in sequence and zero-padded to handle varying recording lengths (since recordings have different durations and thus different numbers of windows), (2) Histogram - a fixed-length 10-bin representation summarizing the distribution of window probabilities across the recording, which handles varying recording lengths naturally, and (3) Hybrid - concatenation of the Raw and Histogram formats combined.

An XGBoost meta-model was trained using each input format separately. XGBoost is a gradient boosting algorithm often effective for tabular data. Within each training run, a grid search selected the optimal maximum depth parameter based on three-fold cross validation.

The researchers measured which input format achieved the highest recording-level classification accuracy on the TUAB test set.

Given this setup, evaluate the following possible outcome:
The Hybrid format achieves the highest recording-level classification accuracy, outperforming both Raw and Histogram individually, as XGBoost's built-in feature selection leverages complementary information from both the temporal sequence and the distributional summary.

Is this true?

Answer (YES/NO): NO